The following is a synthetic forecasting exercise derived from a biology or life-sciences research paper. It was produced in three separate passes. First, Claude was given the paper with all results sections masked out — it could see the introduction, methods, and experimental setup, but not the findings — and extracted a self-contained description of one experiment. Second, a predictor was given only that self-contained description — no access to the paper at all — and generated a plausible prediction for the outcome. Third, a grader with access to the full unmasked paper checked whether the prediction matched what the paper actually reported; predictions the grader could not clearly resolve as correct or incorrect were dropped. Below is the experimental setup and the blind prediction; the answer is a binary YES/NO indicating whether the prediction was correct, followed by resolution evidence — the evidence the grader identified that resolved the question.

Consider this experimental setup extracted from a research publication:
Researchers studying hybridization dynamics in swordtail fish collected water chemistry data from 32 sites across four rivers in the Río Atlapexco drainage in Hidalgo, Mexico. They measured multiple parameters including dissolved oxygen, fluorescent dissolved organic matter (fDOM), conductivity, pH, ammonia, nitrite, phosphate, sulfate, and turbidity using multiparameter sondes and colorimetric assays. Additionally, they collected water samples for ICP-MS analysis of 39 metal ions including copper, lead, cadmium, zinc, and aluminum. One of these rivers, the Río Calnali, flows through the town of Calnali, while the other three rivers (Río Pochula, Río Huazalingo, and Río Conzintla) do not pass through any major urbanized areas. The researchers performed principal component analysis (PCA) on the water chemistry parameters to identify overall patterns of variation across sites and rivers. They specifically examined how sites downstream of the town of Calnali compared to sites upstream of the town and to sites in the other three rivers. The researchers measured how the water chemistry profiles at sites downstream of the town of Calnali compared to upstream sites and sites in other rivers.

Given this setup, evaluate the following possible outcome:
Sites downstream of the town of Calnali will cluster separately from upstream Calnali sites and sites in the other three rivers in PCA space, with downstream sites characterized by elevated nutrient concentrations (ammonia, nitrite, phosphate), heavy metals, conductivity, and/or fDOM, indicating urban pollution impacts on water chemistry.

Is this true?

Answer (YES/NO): YES